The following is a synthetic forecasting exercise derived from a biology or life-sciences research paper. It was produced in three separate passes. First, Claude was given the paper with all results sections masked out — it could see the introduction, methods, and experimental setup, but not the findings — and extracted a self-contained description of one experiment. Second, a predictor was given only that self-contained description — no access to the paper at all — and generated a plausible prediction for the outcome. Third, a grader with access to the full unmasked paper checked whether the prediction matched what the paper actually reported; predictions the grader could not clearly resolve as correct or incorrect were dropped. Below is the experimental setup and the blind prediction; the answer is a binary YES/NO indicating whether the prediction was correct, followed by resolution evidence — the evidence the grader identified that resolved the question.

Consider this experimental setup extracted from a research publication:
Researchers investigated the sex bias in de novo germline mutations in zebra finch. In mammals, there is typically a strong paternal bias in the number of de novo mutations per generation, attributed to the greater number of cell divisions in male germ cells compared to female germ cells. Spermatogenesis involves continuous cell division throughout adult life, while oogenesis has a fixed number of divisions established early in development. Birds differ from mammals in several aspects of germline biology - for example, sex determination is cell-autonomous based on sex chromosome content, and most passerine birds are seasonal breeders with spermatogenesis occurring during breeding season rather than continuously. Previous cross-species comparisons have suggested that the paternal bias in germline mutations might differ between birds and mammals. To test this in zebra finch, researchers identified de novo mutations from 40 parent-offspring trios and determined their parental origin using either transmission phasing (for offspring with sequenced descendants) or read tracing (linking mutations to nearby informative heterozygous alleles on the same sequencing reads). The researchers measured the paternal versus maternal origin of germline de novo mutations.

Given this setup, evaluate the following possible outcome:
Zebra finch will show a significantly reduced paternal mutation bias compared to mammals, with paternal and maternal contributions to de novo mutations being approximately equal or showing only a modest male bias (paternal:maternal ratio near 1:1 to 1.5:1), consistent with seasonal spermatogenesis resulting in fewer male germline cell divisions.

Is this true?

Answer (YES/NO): NO